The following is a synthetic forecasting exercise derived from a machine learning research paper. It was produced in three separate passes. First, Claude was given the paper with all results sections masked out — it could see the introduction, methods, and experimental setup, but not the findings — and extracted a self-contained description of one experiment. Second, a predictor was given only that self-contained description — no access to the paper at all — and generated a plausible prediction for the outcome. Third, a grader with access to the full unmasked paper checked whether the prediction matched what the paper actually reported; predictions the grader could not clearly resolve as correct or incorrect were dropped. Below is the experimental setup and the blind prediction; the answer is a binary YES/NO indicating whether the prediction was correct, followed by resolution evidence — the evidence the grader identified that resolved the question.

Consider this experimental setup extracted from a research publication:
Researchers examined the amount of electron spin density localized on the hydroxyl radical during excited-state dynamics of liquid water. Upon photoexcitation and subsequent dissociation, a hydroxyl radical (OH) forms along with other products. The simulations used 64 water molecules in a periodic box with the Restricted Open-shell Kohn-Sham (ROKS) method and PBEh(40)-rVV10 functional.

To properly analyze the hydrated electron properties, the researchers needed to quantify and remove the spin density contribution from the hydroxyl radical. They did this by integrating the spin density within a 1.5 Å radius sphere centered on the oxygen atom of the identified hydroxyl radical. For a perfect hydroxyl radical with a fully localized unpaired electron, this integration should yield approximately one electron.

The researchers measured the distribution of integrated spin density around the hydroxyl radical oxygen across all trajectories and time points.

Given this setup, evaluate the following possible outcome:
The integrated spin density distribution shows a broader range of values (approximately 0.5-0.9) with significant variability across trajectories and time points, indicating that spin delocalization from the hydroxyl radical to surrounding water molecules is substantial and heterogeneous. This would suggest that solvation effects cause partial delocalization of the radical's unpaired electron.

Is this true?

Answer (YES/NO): NO